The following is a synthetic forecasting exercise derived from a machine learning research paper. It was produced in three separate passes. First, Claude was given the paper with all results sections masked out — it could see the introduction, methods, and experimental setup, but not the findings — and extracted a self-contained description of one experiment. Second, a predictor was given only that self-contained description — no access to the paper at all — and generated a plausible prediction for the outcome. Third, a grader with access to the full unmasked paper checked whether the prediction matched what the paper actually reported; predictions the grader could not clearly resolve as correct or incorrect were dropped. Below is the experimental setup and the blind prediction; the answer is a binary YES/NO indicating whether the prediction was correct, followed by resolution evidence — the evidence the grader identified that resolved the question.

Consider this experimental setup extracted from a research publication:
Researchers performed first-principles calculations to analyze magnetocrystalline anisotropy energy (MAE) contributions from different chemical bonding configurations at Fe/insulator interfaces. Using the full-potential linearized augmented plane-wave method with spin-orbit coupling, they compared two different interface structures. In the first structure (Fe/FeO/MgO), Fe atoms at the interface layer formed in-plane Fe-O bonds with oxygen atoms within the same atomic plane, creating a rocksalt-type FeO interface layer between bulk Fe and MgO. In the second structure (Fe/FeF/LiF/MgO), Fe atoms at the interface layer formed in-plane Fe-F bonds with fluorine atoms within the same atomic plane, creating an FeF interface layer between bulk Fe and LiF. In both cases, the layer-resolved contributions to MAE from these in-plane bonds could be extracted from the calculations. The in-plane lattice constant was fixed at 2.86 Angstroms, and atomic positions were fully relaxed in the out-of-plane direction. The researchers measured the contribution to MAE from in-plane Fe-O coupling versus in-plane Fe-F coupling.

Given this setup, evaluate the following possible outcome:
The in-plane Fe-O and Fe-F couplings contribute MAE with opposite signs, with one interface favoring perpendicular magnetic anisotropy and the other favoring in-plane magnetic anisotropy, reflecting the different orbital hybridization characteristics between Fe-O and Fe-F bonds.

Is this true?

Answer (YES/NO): YES